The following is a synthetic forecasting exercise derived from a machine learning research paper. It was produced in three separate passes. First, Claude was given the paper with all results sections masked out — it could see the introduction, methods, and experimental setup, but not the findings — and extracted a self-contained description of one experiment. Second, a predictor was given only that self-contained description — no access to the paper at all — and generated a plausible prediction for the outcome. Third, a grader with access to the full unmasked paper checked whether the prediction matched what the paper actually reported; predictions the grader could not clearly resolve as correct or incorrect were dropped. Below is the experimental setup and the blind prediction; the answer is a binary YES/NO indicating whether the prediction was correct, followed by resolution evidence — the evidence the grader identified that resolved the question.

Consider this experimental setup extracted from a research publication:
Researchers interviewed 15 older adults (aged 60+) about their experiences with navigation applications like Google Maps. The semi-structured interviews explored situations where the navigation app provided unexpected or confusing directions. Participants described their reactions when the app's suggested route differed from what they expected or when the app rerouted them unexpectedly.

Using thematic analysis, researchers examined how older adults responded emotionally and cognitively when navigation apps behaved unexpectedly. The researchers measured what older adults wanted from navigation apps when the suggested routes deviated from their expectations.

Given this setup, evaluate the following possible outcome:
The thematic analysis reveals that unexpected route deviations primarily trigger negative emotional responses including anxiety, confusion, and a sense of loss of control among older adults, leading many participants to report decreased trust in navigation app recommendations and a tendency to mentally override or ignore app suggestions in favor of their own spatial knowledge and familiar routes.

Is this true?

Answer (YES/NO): NO